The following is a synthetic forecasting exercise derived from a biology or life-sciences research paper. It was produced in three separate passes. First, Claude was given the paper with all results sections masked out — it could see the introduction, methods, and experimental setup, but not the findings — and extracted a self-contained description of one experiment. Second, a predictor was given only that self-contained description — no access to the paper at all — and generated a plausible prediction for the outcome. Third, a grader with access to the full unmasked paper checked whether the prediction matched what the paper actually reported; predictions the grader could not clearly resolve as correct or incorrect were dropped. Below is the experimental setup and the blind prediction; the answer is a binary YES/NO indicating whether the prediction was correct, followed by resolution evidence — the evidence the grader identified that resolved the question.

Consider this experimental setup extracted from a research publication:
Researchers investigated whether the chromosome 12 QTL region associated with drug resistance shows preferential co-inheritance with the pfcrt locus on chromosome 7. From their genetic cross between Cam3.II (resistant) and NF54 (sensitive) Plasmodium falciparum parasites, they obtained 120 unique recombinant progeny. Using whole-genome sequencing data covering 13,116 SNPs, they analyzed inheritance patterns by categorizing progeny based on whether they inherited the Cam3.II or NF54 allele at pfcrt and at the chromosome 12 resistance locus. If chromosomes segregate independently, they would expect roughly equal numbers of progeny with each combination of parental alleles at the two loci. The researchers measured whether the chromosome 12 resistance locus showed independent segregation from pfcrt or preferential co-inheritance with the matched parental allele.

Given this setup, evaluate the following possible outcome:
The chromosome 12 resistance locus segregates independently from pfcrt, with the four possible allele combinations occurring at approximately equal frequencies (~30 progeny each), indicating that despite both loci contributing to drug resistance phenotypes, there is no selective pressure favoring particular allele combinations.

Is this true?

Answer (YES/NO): NO